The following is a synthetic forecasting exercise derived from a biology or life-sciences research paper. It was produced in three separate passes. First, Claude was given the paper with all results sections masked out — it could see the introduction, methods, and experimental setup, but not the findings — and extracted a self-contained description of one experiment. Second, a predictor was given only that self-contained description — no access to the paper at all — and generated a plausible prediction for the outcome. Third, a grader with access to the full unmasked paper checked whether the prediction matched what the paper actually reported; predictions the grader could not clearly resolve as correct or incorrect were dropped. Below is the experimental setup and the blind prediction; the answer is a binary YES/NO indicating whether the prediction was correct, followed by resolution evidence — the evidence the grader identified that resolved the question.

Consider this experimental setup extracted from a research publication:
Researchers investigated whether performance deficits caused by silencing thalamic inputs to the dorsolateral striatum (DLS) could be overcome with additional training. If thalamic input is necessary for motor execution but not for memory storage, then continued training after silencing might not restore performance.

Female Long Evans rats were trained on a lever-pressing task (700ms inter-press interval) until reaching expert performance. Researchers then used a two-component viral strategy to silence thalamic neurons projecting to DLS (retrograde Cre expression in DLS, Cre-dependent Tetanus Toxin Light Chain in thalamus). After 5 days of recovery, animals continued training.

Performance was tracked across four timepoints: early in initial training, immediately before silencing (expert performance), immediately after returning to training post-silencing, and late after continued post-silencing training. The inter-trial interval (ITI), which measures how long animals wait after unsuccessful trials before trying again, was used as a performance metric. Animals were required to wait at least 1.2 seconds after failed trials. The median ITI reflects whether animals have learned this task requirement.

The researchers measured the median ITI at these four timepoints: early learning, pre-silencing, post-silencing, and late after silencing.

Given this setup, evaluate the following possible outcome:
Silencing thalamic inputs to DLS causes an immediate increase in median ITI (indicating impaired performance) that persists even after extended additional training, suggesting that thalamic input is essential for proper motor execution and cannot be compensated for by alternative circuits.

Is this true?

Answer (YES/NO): NO